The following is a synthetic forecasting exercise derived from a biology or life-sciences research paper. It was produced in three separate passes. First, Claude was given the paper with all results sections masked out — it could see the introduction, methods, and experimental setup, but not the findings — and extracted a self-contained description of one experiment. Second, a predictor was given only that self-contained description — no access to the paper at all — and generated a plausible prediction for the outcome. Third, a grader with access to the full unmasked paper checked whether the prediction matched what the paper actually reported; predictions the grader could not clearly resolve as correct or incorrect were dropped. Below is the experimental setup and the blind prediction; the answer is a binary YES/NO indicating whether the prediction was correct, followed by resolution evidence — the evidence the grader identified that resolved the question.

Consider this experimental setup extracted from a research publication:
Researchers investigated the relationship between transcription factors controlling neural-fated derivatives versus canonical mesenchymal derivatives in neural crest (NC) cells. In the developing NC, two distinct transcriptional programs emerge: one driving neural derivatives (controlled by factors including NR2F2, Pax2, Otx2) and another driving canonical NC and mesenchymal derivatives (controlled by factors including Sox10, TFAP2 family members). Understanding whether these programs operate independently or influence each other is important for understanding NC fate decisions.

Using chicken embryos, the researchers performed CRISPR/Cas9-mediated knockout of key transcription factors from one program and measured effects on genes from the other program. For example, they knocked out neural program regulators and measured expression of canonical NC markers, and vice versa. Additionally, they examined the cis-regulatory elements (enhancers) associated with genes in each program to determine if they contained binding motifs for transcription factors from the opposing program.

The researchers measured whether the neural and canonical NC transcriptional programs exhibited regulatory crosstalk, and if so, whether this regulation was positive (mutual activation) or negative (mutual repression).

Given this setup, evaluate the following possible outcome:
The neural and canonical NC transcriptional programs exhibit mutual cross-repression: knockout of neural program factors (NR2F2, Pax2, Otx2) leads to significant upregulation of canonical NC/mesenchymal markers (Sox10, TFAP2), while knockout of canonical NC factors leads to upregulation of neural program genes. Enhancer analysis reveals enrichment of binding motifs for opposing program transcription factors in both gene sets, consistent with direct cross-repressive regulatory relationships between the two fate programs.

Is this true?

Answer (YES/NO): NO